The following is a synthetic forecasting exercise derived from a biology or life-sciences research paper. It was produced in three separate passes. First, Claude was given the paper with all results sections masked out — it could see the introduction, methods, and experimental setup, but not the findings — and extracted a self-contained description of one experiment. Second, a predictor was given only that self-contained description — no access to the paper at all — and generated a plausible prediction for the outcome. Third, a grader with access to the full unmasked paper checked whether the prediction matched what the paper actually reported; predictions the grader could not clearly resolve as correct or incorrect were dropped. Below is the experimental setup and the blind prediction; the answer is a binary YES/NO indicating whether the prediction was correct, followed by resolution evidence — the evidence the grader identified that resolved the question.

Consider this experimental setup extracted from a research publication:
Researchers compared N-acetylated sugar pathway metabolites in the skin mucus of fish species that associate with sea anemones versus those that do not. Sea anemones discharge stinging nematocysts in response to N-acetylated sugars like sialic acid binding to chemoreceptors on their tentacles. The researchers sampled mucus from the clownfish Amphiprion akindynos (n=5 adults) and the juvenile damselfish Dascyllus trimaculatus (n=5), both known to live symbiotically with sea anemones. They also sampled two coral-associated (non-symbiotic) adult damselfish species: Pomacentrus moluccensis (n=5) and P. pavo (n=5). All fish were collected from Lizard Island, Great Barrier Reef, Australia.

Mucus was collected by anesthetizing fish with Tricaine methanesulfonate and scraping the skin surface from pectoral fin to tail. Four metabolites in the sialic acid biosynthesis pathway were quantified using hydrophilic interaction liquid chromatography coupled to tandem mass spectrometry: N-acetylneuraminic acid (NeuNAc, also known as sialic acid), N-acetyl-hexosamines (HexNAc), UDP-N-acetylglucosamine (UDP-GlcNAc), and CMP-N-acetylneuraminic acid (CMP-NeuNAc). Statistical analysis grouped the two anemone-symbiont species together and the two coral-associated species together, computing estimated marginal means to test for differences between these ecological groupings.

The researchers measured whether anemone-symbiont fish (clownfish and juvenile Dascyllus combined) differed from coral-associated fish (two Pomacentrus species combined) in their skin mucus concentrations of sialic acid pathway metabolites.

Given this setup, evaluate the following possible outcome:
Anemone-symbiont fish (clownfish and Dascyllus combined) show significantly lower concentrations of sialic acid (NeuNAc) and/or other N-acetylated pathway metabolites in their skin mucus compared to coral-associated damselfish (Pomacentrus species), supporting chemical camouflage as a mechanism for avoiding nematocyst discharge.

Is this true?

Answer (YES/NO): NO